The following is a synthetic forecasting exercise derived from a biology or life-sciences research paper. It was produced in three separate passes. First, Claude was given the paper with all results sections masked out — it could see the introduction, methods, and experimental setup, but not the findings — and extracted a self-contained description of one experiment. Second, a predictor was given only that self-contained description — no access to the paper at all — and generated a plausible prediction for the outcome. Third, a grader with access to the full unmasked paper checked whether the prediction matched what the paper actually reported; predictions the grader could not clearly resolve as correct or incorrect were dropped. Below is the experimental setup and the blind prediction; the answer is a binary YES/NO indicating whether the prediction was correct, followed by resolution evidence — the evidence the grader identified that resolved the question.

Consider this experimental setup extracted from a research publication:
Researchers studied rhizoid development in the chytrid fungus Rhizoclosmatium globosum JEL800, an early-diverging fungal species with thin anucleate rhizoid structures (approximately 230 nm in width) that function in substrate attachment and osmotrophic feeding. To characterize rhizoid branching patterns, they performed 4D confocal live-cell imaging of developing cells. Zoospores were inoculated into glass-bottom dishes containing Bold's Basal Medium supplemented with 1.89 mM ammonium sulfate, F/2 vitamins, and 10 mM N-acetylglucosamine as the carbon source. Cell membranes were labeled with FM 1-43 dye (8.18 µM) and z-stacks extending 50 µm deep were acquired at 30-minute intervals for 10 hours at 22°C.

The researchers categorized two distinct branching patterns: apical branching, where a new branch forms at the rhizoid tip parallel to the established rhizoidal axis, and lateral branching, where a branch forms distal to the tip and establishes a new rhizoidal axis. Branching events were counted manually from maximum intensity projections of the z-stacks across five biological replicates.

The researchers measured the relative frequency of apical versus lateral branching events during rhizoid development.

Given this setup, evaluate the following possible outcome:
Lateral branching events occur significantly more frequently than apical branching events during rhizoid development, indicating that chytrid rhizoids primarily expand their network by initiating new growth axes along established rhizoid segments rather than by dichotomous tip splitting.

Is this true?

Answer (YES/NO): YES